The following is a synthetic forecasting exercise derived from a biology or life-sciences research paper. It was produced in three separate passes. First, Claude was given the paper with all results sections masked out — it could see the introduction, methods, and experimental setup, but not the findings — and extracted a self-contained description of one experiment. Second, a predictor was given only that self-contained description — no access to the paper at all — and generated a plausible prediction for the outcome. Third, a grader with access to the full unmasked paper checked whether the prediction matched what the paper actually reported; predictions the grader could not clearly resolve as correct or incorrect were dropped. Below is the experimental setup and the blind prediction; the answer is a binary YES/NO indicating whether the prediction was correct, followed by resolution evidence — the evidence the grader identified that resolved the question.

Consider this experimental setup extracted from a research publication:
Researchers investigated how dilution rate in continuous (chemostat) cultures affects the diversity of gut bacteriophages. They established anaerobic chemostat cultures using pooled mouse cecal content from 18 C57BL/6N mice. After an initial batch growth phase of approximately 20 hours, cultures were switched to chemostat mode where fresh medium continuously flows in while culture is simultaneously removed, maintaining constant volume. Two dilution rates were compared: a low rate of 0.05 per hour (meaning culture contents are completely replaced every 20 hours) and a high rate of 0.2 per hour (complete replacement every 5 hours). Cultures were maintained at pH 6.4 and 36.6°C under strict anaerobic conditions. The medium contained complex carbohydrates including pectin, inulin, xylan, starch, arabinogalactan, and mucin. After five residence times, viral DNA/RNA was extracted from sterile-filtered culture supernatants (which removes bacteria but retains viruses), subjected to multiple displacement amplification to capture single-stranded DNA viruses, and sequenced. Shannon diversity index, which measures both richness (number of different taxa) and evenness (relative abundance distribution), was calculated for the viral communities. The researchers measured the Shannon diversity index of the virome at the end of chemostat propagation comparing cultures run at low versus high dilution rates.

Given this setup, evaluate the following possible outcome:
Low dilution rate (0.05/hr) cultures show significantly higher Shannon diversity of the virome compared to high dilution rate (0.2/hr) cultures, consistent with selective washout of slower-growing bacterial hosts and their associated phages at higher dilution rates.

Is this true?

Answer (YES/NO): YES